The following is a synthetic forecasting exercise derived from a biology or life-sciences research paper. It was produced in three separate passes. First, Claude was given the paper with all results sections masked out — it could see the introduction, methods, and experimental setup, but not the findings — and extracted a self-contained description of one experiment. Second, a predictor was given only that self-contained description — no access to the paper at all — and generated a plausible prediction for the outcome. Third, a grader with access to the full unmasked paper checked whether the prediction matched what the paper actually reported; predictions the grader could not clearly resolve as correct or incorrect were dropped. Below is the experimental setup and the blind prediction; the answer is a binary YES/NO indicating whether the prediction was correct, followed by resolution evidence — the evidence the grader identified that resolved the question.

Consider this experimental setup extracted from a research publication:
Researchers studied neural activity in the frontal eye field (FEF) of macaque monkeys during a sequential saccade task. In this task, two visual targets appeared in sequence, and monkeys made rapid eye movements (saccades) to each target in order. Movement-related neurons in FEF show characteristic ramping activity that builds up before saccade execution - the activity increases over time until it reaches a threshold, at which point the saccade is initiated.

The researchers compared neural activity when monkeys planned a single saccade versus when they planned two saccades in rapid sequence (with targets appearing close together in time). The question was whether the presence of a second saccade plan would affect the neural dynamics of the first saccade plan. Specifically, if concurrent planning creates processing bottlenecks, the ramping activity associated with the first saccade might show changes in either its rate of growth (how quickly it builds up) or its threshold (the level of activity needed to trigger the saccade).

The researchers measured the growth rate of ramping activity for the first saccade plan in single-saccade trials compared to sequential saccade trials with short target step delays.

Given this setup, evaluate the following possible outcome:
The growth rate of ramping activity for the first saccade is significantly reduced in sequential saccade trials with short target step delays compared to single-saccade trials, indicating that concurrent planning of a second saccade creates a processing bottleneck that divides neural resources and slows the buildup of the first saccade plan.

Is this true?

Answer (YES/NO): YES